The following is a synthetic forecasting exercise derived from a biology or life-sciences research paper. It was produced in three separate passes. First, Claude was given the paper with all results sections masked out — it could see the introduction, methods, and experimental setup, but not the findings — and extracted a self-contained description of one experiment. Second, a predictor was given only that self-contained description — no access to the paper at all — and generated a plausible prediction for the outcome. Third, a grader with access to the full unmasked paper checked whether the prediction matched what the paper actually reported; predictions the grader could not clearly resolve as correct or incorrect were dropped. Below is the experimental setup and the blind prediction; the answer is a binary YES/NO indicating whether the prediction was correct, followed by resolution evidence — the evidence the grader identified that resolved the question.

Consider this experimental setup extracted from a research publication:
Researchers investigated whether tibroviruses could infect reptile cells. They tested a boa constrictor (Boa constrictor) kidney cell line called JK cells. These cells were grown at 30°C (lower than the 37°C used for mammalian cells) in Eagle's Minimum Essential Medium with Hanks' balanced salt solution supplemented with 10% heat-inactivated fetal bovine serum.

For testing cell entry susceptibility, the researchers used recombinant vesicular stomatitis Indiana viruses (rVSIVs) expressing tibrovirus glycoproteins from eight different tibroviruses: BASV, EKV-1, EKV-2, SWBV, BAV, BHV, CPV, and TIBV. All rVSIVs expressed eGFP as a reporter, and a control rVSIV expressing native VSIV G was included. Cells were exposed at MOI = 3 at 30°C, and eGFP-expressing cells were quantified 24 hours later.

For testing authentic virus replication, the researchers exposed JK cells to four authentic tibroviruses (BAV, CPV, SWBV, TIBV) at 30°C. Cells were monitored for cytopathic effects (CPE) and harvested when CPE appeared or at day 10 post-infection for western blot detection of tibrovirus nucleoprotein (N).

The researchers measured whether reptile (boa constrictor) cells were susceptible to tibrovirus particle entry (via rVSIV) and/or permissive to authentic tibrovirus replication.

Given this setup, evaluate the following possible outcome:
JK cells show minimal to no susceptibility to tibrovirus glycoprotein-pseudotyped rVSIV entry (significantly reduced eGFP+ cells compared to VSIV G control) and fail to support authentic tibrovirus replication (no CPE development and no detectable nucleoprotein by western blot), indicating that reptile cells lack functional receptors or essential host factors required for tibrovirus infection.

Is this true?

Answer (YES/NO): NO